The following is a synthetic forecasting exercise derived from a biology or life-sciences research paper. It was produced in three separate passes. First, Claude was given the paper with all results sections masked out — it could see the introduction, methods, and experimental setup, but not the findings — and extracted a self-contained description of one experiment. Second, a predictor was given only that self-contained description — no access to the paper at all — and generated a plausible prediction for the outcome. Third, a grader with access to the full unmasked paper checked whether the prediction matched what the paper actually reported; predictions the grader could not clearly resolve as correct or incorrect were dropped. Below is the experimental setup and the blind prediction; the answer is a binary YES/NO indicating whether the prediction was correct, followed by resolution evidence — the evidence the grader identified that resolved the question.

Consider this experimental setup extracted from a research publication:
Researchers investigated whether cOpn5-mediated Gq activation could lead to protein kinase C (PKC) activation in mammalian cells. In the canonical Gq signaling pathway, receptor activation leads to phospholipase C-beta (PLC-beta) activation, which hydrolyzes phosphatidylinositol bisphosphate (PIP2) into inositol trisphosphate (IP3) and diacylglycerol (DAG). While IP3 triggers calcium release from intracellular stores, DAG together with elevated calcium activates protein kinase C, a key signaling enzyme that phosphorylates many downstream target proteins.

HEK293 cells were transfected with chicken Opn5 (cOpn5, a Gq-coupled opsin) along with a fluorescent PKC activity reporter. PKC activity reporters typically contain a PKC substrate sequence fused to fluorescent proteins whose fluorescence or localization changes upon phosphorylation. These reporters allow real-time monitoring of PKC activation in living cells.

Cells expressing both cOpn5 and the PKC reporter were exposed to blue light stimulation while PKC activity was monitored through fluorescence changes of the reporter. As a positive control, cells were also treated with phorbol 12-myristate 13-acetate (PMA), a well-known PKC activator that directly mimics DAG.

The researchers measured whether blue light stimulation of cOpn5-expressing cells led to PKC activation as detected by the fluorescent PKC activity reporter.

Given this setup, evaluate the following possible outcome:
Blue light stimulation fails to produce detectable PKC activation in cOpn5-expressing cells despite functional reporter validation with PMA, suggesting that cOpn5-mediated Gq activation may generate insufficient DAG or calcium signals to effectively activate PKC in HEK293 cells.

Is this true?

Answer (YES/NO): NO